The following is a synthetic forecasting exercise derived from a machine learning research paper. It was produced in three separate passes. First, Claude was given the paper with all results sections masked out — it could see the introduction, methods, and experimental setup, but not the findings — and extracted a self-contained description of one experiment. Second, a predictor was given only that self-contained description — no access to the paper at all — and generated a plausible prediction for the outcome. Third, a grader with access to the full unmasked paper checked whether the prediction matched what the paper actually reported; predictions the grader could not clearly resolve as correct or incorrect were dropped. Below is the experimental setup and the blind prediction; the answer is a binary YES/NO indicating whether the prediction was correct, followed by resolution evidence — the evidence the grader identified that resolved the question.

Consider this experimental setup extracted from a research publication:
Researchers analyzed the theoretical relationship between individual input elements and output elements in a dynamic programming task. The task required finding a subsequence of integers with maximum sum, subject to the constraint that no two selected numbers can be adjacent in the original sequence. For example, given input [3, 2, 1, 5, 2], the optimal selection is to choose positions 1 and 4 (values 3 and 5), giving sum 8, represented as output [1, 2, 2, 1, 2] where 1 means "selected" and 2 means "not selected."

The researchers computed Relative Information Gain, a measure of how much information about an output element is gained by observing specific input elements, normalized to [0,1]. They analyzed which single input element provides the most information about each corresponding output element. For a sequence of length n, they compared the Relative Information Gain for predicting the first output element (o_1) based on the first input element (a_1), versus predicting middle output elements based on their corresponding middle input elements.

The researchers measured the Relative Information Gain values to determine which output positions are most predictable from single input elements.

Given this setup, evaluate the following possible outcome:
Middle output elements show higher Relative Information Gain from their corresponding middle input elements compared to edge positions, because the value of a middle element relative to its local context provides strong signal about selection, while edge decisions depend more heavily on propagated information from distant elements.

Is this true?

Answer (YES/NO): NO